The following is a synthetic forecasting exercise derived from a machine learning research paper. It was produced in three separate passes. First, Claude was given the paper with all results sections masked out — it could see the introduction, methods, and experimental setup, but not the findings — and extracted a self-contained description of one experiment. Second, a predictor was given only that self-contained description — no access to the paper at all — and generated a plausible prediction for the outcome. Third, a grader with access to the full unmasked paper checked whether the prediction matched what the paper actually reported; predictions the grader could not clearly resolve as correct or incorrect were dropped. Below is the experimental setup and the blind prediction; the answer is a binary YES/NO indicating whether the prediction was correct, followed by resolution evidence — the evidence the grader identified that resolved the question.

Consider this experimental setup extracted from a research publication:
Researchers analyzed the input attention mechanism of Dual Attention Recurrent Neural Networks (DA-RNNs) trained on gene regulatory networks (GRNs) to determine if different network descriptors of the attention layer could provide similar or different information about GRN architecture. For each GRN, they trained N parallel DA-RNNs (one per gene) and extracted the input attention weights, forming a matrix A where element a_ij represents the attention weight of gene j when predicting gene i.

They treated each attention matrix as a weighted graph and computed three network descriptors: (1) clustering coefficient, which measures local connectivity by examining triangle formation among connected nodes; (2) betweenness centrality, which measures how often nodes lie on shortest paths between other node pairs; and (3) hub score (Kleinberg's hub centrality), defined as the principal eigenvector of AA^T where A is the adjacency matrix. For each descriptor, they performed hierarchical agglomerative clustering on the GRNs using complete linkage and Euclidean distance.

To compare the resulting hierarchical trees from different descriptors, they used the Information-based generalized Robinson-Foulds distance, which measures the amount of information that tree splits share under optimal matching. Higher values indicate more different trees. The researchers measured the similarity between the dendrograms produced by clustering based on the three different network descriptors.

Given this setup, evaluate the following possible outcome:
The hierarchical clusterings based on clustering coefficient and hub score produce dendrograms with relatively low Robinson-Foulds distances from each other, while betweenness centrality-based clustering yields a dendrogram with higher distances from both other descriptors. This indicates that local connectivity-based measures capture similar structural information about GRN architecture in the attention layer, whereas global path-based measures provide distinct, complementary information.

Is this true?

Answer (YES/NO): NO